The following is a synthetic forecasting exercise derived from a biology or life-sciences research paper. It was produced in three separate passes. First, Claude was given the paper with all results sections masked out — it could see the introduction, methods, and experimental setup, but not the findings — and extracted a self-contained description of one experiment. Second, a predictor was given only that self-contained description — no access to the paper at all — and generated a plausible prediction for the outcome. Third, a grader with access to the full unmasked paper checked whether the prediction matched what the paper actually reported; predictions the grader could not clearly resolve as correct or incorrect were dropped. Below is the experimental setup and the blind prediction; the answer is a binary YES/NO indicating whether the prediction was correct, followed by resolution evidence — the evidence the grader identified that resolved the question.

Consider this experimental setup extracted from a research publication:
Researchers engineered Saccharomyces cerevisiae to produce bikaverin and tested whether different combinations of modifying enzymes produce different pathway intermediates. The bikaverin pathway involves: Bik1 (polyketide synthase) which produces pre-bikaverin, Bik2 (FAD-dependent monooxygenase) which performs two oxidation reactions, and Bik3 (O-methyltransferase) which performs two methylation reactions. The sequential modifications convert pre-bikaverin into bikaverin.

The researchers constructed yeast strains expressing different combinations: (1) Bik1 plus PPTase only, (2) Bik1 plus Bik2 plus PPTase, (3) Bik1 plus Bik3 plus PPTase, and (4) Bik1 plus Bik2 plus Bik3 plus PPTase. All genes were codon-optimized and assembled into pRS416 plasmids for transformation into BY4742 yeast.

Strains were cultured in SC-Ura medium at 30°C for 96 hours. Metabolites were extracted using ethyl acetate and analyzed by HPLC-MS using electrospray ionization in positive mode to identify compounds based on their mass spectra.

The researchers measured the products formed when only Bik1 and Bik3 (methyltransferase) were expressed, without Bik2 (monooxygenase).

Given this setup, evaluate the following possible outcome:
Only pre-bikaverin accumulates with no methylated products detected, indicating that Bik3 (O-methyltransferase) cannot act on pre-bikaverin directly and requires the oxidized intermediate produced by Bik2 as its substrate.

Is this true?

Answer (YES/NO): NO